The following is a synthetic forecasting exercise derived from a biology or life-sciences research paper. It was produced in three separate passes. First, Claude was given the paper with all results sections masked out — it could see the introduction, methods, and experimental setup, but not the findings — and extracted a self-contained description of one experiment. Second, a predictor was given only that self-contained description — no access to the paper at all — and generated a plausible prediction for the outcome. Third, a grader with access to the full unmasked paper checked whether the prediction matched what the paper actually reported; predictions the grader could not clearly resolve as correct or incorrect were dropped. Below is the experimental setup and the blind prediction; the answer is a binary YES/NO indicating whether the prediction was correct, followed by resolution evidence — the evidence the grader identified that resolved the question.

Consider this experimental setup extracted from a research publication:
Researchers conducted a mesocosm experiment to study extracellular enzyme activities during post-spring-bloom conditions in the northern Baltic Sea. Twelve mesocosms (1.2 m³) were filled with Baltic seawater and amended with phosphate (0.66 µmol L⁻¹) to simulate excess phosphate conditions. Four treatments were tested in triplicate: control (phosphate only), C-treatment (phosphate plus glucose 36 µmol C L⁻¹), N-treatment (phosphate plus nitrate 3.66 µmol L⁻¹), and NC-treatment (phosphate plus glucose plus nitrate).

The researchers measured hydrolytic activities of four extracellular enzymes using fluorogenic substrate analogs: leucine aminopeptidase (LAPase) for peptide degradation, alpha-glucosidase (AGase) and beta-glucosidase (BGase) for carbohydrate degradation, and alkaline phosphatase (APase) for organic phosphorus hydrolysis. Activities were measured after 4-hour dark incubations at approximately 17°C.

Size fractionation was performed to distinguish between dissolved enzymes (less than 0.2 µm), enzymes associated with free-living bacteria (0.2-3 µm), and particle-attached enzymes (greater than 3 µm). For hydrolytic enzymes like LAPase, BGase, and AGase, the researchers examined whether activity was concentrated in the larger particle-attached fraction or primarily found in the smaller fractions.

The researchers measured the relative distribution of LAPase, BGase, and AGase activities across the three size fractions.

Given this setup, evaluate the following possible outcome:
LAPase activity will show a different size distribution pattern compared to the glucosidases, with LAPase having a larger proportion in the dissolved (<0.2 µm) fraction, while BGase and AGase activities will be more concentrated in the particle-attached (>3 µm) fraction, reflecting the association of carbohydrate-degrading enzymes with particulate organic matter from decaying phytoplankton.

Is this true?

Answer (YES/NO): NO